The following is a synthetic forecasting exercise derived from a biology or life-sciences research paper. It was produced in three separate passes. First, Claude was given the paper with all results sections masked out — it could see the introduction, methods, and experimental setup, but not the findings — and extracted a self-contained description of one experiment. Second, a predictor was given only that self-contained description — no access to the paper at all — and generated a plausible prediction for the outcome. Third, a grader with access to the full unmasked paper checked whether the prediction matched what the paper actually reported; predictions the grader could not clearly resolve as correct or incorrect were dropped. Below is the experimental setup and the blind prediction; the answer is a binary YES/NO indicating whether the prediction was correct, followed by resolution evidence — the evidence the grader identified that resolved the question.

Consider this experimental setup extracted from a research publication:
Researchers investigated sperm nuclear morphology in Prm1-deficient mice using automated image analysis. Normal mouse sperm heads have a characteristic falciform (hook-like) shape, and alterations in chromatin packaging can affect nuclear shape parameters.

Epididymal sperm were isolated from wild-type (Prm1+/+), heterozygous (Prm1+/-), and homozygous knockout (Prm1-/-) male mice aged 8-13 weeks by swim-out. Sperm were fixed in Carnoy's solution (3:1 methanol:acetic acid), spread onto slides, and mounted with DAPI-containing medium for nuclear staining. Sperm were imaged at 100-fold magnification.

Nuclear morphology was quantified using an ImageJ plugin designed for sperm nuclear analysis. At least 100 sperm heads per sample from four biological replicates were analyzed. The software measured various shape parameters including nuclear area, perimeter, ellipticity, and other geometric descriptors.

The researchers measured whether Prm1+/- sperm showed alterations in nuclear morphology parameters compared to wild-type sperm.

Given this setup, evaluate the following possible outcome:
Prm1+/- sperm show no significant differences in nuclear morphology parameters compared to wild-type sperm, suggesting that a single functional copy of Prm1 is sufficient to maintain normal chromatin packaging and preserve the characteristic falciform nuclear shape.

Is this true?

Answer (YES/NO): NO